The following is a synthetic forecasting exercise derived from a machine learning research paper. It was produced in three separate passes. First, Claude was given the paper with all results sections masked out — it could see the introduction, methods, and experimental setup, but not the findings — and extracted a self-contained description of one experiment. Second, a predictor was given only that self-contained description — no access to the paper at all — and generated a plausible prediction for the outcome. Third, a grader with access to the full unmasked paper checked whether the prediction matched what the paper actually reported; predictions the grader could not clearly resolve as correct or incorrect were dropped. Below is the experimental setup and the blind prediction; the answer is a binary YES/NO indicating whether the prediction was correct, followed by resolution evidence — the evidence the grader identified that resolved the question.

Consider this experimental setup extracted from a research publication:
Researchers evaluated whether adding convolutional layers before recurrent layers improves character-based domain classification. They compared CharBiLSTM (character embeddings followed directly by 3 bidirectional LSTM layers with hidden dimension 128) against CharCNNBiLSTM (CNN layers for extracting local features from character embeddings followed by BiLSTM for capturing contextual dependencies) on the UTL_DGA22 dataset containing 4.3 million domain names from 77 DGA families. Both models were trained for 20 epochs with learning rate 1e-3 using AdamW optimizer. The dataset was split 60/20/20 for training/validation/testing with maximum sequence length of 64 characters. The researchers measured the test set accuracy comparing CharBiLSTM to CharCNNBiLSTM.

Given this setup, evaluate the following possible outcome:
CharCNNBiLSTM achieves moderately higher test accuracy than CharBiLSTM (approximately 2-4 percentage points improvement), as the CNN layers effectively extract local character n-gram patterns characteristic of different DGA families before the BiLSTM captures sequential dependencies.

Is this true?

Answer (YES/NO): NO